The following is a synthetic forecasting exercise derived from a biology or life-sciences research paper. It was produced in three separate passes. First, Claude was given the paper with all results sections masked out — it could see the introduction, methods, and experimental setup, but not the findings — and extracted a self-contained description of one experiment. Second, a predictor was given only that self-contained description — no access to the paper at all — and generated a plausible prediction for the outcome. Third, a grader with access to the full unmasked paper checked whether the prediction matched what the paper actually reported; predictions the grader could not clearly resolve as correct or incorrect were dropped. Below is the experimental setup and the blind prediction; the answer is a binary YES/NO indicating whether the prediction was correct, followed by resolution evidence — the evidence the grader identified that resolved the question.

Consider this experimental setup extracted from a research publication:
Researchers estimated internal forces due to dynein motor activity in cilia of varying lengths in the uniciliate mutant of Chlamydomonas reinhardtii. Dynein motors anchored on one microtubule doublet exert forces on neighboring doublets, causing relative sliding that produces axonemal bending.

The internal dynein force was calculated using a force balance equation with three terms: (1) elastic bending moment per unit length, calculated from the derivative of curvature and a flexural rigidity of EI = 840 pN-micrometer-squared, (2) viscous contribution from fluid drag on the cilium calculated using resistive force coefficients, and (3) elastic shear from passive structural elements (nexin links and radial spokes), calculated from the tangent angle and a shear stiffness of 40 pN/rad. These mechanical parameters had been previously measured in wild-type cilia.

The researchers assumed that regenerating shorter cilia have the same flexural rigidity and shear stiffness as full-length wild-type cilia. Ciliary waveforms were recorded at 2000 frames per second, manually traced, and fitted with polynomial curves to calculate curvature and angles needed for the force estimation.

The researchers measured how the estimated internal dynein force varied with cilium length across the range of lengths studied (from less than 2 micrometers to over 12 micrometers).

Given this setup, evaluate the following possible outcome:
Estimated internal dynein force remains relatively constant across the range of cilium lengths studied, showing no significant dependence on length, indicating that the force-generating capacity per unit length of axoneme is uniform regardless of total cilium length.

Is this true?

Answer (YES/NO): NO